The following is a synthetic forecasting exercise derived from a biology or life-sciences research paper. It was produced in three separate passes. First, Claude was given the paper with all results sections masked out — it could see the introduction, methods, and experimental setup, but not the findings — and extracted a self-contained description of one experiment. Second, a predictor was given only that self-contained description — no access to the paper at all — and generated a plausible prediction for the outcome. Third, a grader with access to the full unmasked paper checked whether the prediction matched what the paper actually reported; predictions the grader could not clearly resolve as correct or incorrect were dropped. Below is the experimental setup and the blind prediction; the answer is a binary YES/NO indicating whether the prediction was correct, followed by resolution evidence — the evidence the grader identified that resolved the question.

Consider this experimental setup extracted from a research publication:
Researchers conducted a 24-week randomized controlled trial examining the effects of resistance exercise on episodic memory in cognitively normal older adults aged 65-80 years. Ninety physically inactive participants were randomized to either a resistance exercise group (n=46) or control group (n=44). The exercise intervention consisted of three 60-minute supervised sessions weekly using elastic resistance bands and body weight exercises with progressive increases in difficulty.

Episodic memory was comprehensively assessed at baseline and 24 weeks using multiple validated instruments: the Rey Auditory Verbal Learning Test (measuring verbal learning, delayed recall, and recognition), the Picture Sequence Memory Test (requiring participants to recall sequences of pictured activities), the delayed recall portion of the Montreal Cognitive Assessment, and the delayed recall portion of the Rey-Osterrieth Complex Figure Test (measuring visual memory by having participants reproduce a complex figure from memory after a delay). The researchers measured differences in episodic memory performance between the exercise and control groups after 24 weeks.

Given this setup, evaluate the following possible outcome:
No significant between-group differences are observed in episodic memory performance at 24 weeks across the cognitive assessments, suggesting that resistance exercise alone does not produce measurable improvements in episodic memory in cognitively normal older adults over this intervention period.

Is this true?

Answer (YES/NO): YES